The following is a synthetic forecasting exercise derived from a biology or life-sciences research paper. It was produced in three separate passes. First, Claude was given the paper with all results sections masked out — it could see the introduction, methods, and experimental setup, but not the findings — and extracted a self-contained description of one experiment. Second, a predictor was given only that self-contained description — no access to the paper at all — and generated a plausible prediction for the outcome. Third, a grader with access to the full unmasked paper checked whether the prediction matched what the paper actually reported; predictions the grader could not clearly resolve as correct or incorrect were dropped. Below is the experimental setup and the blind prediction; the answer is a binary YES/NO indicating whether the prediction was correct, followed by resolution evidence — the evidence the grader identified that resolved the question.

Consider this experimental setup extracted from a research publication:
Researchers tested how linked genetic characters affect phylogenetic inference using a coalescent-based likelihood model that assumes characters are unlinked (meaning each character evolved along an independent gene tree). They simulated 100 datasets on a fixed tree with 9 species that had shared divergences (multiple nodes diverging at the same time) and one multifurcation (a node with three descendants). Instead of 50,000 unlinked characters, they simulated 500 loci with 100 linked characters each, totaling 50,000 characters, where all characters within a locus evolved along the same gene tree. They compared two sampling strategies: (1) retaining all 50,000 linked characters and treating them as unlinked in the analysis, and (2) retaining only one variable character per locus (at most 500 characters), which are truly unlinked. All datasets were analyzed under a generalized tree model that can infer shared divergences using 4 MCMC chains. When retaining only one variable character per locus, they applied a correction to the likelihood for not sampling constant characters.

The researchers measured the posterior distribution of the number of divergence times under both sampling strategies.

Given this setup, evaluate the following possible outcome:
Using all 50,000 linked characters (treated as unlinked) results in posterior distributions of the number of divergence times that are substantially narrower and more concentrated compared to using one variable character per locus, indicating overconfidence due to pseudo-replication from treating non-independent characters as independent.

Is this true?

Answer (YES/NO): NO